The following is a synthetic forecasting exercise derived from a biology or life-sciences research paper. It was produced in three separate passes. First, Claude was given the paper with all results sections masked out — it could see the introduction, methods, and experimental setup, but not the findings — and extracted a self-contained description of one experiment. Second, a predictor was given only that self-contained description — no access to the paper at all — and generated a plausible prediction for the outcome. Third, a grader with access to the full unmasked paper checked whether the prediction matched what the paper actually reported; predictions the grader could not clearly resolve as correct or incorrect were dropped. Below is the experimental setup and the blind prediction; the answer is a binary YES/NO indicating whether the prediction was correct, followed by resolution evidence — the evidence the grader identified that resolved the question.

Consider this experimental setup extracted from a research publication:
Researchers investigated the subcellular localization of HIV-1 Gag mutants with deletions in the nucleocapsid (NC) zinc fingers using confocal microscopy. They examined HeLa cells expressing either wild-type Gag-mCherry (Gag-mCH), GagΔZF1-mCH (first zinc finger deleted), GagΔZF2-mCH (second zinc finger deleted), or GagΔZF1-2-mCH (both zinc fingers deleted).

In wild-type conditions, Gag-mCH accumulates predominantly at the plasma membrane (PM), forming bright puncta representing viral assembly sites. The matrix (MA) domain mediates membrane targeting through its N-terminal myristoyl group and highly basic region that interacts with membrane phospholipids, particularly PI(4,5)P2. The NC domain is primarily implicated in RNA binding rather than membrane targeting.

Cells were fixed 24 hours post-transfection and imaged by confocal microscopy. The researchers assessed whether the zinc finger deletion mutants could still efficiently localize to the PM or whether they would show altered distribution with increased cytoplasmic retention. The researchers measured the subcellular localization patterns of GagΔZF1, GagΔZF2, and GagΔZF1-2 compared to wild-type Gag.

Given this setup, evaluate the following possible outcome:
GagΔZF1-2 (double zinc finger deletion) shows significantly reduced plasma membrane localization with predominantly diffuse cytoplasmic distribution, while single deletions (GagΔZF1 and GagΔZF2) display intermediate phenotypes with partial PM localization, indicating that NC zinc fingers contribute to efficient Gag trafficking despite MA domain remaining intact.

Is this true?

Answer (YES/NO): NO